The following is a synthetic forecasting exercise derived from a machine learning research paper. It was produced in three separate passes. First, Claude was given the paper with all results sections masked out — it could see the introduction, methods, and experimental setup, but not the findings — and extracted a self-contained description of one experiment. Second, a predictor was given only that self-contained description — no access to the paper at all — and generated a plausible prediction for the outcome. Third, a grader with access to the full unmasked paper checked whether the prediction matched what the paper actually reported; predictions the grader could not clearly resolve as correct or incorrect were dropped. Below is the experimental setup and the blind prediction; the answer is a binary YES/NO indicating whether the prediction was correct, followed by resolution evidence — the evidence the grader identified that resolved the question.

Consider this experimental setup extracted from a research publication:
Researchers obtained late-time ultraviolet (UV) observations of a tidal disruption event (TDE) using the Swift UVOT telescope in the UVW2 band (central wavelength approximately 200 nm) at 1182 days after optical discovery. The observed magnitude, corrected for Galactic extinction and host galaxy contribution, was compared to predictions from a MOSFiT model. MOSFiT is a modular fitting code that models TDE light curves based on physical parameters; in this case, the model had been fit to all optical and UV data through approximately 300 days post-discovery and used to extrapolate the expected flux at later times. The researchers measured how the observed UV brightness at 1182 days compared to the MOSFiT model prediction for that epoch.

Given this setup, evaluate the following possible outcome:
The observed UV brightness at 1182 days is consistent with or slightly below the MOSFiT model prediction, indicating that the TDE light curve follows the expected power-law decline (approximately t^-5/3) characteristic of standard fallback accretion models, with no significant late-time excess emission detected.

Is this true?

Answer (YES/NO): NO